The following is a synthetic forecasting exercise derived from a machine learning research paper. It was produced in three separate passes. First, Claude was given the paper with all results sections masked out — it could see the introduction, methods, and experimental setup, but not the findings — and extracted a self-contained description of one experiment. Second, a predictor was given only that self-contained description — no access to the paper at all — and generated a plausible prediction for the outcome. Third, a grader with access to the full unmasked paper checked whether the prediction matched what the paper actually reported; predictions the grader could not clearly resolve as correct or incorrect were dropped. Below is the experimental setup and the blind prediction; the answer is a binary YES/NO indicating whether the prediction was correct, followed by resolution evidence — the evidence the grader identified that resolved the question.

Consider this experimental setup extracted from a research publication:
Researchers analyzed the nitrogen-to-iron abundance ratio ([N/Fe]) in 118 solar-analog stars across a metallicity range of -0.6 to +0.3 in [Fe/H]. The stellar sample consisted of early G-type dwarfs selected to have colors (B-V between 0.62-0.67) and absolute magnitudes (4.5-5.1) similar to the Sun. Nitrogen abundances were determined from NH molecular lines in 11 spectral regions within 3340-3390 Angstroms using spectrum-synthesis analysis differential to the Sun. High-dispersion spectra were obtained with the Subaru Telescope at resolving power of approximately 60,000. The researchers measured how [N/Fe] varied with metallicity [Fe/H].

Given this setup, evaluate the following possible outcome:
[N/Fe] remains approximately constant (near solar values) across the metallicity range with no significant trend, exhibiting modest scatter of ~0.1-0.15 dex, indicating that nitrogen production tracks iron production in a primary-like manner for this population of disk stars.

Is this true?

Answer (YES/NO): NO